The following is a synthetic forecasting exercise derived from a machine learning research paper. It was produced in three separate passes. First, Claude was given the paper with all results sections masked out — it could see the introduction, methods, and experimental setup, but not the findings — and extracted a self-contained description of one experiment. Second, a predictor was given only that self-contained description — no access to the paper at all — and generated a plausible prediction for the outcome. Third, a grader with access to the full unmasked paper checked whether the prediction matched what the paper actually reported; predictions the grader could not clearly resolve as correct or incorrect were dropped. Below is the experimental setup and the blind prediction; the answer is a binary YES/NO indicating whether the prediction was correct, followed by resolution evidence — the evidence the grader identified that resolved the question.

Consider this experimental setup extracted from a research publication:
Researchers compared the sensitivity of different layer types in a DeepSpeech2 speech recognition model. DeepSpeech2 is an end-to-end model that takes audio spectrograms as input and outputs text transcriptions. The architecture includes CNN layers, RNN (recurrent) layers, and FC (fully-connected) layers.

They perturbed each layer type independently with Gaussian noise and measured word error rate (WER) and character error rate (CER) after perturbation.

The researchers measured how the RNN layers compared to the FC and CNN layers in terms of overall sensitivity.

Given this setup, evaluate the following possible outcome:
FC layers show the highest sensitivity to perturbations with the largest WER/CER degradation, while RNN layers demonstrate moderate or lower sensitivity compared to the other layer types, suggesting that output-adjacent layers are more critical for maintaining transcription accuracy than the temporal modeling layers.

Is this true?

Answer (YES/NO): NO